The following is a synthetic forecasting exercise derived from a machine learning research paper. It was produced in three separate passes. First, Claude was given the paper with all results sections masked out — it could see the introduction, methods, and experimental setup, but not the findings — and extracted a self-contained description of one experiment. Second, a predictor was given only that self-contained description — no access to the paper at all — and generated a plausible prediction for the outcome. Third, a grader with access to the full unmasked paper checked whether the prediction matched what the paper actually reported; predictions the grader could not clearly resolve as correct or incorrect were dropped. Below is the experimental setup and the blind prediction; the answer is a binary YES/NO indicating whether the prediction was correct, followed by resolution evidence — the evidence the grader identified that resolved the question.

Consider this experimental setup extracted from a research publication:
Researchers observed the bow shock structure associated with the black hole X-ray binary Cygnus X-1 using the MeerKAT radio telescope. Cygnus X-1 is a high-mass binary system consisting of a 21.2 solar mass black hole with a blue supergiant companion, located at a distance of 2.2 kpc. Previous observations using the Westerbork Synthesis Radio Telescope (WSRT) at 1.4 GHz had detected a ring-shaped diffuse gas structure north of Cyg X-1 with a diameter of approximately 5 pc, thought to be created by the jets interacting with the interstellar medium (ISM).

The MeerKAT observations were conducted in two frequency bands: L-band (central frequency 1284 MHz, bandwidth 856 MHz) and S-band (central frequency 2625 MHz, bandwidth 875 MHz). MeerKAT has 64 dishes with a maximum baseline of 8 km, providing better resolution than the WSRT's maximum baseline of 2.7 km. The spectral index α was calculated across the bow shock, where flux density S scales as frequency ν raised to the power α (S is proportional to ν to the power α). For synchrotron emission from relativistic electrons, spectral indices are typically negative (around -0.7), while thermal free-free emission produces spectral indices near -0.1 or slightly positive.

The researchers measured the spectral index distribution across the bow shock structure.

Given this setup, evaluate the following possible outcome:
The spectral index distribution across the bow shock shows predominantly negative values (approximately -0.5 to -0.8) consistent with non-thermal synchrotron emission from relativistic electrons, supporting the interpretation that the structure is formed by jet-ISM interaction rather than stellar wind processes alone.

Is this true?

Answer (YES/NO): NO